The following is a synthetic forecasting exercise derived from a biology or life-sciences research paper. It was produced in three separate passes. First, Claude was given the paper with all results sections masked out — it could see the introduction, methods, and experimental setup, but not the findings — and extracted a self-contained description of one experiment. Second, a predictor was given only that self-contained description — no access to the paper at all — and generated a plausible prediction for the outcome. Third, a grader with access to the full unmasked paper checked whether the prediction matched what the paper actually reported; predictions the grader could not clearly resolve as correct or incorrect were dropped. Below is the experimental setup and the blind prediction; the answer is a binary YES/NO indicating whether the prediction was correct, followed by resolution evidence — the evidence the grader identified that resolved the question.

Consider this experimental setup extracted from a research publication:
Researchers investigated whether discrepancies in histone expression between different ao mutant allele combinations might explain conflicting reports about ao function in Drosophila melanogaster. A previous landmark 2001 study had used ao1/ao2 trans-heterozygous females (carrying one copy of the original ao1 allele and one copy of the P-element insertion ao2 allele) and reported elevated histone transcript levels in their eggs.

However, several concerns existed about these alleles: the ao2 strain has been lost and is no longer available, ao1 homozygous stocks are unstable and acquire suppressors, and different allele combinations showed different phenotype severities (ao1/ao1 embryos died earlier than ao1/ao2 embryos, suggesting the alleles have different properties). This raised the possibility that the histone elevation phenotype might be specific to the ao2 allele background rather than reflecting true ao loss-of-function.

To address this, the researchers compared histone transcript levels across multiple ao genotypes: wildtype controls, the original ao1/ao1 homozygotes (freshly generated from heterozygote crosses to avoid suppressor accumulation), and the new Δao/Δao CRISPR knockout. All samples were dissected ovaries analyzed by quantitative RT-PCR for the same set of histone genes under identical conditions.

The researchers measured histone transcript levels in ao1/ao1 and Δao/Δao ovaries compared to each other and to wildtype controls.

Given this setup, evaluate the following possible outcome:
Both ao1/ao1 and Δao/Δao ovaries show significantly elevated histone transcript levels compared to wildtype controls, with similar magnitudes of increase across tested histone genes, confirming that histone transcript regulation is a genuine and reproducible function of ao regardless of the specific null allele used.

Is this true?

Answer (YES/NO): NO